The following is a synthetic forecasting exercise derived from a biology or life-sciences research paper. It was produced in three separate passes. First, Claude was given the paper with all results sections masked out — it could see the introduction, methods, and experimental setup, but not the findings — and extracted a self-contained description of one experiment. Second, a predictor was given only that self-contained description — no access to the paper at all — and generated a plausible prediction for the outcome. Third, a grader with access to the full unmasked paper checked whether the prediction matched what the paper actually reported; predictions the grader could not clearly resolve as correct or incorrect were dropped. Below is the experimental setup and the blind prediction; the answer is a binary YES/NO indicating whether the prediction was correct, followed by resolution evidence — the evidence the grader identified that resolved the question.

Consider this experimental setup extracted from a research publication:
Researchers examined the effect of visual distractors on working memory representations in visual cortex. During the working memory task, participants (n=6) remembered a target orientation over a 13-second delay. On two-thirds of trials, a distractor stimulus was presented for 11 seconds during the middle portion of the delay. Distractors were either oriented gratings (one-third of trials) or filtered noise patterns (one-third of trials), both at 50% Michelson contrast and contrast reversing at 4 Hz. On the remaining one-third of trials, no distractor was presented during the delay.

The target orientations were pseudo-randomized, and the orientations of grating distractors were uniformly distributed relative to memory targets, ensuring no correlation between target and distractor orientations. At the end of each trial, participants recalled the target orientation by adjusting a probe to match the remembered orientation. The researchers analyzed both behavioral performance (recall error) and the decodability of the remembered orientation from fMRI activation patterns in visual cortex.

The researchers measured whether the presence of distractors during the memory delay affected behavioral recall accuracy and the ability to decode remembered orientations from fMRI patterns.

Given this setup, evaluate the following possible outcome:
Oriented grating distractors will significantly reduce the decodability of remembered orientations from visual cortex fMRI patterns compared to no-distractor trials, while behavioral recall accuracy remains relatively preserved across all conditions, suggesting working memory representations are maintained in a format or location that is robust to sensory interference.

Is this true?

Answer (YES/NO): NO